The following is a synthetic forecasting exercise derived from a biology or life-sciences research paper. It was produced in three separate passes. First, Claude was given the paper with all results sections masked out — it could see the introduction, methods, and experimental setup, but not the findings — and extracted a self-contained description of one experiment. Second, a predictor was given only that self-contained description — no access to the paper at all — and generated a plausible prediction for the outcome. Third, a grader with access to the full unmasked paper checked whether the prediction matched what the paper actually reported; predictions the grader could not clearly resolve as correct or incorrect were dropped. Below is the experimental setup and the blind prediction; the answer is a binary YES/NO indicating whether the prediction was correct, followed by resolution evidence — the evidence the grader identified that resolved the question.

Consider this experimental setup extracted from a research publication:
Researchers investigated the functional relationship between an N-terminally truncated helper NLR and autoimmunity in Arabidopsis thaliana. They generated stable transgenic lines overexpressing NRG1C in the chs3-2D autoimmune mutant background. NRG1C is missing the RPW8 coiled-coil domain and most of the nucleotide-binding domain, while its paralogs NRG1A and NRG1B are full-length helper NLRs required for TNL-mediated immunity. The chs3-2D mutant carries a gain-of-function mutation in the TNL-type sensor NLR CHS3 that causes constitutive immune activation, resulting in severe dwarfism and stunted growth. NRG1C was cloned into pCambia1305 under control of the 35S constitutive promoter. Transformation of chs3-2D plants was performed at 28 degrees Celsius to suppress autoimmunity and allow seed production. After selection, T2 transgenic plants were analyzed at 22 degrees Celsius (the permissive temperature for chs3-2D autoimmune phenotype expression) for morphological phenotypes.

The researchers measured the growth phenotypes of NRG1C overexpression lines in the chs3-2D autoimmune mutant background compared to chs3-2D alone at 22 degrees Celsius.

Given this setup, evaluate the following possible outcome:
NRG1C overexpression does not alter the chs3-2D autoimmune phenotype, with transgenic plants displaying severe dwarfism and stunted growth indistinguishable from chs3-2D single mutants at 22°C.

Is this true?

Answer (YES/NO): NO